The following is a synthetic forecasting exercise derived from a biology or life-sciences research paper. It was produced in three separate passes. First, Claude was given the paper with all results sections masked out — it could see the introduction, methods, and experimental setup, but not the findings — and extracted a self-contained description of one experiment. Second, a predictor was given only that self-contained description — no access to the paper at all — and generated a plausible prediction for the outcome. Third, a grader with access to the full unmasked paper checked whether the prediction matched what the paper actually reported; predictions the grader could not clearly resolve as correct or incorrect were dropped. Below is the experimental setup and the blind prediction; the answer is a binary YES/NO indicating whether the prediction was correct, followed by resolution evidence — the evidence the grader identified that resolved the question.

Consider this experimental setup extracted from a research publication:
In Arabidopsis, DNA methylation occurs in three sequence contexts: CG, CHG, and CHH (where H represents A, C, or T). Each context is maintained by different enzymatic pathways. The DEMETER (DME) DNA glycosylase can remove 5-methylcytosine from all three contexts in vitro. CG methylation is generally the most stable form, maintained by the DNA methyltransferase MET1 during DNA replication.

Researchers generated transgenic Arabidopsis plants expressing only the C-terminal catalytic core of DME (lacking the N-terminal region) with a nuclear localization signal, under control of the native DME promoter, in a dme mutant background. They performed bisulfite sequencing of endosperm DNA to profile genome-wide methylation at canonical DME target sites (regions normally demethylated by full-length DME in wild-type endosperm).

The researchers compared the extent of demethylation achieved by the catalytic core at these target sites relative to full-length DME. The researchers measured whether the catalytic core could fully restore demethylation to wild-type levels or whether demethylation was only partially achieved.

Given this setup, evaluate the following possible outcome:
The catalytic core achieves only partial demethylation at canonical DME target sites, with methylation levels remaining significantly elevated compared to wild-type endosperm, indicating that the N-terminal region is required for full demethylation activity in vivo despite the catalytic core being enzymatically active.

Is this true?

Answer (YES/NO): YES